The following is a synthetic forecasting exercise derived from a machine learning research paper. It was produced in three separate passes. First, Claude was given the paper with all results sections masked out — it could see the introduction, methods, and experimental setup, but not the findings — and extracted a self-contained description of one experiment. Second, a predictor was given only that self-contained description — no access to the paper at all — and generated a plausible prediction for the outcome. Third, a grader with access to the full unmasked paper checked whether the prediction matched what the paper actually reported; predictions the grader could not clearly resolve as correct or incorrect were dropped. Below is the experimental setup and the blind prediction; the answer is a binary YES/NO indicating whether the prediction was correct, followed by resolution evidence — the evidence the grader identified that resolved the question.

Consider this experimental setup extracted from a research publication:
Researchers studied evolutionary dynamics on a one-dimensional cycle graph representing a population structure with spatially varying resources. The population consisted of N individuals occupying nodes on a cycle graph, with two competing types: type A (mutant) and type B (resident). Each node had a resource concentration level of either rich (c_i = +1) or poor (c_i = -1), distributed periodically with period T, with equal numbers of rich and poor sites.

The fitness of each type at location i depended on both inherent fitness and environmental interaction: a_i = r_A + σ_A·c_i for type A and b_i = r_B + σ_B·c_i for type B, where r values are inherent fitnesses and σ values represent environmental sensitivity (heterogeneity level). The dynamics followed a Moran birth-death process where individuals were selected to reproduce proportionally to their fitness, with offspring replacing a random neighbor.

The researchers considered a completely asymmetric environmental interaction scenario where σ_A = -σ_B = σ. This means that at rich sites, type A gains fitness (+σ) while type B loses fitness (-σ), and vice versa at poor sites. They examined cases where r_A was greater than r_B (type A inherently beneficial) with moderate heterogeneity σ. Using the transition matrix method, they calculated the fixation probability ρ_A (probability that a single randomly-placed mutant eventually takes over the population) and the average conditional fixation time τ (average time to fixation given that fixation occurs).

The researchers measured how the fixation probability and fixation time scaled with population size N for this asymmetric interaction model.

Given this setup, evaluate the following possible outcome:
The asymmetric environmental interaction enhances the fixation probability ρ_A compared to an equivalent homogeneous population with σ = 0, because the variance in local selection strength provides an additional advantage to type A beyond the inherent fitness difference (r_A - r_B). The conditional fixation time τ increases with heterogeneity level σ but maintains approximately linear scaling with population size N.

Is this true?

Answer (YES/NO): NO